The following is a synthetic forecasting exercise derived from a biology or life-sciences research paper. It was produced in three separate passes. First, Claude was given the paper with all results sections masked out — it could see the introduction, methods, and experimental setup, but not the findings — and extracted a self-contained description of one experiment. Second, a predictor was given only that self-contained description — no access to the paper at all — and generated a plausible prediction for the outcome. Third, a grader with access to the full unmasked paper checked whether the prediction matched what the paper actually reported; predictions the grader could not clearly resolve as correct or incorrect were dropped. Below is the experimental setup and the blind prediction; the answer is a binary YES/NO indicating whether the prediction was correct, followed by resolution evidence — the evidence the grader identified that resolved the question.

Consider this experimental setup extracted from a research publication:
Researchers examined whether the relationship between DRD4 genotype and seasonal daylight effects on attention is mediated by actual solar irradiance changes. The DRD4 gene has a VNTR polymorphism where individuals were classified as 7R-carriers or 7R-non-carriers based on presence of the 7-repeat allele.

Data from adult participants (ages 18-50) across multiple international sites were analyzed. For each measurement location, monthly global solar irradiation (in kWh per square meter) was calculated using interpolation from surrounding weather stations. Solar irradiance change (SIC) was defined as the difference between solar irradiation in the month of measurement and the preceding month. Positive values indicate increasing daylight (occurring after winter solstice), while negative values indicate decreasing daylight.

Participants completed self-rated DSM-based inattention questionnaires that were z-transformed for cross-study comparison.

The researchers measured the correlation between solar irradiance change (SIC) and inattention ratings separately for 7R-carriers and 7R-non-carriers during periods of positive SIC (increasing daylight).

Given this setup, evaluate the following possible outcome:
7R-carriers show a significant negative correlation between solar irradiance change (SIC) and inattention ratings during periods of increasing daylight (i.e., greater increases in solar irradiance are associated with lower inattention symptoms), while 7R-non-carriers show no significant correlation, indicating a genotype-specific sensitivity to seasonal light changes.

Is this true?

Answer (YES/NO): YES